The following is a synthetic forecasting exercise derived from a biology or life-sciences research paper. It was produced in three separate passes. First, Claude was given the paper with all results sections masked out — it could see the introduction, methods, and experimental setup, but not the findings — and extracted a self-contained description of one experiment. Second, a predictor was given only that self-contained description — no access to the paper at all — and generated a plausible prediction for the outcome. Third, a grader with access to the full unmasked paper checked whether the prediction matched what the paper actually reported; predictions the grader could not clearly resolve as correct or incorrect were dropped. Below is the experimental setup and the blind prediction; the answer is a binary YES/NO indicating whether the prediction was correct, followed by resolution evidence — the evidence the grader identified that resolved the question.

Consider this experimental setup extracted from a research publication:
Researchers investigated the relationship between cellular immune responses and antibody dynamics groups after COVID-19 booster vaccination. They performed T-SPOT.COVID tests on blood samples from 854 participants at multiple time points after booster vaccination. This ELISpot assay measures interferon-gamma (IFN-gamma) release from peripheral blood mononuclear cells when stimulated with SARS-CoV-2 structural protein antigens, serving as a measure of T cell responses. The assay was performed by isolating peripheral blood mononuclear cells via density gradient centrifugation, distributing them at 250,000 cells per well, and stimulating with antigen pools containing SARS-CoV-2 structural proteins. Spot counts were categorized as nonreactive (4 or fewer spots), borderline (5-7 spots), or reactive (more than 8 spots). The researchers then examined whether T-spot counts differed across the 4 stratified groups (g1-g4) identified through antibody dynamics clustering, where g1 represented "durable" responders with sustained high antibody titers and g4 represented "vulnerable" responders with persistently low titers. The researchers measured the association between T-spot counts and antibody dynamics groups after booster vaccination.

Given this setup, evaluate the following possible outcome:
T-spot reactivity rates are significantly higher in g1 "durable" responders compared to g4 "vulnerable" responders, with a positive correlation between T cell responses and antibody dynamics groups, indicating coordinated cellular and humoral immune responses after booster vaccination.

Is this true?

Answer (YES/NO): YES